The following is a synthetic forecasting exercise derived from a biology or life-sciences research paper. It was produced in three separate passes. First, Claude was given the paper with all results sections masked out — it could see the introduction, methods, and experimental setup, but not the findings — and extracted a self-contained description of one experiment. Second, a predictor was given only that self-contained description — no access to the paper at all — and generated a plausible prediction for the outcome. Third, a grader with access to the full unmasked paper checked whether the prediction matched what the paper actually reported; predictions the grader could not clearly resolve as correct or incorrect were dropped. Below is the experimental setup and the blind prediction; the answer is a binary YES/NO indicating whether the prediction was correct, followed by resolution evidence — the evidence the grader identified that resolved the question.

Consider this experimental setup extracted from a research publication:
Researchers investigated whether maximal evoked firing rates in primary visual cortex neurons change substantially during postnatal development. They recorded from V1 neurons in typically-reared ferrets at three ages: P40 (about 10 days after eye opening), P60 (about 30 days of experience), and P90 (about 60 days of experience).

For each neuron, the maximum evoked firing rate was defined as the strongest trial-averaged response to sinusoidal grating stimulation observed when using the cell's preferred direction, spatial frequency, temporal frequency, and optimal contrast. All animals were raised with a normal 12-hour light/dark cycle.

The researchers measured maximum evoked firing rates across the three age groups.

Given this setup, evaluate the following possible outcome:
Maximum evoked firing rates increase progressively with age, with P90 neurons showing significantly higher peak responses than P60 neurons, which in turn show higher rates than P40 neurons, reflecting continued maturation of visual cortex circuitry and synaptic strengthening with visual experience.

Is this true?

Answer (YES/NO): NO